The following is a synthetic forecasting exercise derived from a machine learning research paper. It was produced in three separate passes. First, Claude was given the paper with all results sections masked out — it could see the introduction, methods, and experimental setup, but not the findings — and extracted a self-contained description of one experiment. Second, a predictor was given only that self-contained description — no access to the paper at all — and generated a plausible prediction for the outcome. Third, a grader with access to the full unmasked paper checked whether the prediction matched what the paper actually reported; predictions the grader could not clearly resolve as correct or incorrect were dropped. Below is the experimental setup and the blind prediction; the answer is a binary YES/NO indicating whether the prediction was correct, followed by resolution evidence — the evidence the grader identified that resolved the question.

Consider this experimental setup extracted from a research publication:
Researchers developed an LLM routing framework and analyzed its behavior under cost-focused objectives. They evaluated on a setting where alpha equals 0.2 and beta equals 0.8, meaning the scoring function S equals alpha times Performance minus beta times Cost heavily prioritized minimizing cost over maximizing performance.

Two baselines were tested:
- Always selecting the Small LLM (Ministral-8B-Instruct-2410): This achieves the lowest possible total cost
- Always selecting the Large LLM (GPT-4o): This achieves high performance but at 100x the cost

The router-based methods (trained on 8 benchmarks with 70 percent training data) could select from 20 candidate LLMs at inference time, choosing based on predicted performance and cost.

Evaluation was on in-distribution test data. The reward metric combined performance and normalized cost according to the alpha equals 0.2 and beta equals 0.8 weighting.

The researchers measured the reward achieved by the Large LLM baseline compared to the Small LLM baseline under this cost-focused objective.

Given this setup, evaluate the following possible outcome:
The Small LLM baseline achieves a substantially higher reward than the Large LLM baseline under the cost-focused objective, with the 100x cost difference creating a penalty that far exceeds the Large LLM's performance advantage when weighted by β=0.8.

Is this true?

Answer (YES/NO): YES